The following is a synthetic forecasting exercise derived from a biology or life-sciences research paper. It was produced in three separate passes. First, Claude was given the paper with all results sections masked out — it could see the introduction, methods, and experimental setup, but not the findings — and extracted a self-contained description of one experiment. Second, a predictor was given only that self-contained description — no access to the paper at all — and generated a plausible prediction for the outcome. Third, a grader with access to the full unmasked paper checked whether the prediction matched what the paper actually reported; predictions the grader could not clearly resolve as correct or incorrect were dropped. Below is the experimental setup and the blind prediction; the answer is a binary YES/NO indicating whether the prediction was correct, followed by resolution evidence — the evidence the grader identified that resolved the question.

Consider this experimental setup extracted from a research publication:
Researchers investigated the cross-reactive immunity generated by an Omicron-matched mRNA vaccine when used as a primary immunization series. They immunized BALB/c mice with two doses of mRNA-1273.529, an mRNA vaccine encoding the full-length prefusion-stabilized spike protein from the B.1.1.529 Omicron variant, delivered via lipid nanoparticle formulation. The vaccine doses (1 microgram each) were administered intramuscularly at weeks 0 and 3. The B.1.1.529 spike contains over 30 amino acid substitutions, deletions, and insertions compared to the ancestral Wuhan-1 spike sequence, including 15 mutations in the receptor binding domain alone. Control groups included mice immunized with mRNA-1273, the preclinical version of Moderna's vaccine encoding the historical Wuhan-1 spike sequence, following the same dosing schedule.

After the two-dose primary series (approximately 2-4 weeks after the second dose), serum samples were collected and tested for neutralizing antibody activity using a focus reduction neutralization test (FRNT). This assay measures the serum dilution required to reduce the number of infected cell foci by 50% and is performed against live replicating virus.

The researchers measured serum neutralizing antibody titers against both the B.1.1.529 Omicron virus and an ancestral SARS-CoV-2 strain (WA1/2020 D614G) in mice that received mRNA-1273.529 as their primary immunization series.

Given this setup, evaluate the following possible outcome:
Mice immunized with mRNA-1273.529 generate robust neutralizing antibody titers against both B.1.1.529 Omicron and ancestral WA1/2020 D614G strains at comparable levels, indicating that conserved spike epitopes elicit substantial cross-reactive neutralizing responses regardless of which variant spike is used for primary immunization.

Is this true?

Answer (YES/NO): NO